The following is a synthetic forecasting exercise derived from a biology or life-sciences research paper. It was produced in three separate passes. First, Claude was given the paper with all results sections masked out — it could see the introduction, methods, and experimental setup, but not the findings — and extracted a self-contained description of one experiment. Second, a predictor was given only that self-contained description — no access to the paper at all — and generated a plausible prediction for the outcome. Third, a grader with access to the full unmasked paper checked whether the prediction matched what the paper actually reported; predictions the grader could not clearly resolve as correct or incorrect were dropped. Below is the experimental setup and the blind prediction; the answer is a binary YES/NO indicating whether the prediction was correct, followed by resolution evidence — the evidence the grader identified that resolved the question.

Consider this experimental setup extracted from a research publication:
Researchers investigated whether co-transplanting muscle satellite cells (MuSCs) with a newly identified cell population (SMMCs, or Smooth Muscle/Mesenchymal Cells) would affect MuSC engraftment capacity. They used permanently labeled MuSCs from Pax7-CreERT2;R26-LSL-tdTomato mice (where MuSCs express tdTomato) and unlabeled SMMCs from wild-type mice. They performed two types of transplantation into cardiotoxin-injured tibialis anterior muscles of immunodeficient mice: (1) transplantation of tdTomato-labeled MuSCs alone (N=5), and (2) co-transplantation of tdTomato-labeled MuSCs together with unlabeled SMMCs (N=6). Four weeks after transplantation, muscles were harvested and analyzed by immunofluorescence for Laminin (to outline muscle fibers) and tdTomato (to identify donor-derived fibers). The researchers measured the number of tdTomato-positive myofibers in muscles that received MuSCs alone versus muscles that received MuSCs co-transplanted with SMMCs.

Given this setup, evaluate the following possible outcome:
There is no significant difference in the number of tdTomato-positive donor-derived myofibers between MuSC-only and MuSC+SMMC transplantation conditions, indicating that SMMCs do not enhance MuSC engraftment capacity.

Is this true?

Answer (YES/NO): NO